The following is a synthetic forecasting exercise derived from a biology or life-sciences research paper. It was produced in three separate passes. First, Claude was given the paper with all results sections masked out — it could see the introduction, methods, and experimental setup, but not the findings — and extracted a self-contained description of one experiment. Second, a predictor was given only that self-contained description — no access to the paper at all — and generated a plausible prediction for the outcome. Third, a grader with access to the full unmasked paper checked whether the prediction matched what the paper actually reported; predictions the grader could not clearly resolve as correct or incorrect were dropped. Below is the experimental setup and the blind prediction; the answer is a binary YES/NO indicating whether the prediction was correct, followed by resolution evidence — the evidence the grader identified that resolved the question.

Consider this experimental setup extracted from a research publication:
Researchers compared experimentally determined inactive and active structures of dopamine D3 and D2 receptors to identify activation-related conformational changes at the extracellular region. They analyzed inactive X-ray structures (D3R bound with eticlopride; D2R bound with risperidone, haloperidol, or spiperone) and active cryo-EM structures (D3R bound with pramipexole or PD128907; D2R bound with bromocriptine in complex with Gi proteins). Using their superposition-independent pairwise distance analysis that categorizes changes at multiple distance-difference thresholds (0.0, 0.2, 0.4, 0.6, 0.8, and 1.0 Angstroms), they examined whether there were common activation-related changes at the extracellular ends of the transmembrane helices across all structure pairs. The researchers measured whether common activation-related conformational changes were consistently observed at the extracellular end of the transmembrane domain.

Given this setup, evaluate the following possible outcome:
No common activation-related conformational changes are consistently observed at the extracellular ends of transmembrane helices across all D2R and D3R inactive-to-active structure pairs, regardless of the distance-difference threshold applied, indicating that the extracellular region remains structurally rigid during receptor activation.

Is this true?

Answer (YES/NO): NO